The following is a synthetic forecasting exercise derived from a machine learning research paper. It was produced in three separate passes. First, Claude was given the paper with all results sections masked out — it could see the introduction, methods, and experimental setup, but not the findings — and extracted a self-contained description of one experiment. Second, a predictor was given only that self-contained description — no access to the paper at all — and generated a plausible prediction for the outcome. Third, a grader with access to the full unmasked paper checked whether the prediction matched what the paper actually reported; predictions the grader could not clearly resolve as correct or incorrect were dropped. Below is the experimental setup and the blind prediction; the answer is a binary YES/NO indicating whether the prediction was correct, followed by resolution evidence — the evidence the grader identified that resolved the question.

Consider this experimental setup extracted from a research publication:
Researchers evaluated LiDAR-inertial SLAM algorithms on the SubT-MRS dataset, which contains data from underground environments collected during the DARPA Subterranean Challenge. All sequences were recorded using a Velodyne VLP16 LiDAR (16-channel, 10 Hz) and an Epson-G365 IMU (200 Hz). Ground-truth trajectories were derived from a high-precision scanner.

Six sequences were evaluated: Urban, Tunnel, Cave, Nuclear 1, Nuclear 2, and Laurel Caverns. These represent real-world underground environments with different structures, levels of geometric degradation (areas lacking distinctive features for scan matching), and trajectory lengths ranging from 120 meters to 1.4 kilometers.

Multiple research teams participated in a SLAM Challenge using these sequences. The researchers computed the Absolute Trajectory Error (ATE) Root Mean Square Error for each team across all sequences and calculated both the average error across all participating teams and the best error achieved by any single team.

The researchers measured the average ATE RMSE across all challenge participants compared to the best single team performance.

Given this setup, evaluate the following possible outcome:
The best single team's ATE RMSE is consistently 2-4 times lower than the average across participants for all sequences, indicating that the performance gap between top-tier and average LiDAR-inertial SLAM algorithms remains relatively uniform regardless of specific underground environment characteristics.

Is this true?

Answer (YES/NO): NO